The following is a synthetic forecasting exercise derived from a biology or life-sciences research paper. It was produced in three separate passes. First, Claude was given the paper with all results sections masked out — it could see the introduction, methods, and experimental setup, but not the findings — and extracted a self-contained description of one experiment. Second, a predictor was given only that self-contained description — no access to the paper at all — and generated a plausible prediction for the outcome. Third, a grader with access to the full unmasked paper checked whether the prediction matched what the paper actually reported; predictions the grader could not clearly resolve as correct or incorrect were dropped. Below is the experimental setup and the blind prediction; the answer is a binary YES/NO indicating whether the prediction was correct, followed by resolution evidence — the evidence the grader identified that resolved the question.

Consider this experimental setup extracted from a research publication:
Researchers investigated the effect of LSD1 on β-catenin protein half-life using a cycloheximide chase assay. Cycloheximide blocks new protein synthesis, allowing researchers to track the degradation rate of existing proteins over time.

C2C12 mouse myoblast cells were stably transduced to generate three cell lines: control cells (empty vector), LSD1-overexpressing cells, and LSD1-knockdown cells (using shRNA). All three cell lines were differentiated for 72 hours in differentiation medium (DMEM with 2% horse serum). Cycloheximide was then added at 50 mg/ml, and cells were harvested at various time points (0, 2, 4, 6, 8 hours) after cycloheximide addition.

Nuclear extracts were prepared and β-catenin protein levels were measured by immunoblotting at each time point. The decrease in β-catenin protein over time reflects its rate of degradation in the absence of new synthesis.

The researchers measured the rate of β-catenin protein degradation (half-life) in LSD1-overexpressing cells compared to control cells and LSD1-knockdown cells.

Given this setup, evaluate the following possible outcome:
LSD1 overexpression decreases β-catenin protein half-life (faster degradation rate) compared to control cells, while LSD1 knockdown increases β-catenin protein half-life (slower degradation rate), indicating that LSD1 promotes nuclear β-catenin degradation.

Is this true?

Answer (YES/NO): NO